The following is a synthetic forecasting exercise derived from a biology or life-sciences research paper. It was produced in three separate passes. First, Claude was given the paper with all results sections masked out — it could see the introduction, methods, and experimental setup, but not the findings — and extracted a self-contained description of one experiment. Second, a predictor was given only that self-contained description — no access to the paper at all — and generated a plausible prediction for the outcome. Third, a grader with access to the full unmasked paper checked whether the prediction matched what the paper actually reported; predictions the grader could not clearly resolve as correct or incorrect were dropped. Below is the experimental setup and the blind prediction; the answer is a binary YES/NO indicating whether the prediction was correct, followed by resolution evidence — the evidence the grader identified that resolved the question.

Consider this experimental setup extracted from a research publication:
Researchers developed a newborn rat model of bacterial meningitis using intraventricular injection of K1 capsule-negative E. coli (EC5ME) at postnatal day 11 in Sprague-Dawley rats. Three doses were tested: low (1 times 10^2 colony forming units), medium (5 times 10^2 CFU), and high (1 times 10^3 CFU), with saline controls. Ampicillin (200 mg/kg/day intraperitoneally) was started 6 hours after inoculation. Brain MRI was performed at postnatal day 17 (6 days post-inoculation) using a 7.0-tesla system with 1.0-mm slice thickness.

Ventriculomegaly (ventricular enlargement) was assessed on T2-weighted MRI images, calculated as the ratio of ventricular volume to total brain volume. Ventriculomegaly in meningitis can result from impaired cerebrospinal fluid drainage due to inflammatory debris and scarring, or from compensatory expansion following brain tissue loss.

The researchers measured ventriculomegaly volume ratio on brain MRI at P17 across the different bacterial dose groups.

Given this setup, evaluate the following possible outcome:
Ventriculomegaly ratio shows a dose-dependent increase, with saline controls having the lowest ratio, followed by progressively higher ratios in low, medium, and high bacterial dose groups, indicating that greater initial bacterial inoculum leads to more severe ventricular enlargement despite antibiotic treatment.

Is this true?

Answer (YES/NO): YES